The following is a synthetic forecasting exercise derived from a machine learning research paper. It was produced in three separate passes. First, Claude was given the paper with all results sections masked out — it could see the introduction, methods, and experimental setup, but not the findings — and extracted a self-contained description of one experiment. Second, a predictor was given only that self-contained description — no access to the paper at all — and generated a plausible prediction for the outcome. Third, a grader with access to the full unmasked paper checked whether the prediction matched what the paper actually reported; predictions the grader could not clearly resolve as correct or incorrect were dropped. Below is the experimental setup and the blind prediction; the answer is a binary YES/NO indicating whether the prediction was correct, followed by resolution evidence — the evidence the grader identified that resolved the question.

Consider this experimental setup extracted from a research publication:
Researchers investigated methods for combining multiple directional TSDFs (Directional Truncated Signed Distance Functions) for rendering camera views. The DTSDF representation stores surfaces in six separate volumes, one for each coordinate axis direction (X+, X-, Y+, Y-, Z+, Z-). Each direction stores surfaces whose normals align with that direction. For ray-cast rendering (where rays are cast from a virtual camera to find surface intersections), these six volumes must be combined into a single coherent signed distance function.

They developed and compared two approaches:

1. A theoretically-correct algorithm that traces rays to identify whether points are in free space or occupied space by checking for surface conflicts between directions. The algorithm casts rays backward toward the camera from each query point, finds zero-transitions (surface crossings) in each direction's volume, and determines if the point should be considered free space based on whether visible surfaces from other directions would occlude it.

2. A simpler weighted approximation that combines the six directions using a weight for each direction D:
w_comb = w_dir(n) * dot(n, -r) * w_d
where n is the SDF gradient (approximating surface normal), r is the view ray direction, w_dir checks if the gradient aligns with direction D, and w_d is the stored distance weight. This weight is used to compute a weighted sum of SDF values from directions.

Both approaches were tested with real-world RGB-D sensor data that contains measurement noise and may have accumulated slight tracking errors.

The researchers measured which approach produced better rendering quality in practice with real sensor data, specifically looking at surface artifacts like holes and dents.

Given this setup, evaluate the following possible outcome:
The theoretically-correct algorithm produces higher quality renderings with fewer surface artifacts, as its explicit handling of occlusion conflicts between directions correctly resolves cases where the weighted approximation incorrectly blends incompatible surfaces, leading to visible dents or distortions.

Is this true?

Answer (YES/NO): NO